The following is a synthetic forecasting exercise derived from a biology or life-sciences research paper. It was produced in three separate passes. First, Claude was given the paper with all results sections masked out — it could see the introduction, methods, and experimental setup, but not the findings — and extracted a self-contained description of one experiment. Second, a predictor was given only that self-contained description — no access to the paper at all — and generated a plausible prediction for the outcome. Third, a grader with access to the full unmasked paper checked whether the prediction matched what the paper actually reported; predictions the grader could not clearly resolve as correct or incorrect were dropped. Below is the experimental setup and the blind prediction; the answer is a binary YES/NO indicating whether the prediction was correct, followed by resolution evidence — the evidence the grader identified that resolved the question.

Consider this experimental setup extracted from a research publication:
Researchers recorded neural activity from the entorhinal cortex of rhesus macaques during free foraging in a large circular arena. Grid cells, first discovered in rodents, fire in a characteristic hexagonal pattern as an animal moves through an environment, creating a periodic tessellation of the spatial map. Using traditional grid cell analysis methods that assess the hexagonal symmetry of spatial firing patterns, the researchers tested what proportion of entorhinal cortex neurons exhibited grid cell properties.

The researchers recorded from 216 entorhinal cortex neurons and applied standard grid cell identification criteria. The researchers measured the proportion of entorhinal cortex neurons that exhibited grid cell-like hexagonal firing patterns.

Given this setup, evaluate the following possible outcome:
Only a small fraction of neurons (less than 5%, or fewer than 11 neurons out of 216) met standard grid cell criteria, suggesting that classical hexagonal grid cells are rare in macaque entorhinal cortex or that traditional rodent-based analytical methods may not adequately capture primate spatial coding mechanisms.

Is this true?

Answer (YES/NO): NO